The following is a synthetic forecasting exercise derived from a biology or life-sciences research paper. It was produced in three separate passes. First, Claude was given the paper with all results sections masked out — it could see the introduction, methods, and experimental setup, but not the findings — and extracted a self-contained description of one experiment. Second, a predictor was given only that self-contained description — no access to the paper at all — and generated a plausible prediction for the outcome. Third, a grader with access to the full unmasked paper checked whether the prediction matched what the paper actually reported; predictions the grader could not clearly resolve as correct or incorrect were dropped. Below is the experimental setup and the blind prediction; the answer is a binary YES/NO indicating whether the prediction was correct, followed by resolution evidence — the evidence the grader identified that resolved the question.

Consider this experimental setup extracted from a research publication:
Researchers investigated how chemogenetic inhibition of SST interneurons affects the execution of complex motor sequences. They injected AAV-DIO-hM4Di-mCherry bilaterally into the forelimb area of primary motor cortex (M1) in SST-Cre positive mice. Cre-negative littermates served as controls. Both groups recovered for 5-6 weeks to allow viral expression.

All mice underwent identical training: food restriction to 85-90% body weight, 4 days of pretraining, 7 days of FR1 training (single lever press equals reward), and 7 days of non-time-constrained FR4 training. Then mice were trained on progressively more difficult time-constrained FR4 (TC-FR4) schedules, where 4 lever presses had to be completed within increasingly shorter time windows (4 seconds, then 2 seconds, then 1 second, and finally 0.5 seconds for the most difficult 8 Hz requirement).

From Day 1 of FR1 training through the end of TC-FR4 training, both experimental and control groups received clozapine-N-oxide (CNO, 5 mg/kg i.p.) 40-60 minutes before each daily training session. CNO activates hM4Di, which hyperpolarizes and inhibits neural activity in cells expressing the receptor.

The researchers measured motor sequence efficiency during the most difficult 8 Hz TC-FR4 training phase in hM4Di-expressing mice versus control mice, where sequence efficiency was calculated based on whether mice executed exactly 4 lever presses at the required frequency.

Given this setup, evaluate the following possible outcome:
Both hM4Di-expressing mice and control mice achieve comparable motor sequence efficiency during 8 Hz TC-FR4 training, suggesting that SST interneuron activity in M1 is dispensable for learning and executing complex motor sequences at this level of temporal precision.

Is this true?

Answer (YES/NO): NO